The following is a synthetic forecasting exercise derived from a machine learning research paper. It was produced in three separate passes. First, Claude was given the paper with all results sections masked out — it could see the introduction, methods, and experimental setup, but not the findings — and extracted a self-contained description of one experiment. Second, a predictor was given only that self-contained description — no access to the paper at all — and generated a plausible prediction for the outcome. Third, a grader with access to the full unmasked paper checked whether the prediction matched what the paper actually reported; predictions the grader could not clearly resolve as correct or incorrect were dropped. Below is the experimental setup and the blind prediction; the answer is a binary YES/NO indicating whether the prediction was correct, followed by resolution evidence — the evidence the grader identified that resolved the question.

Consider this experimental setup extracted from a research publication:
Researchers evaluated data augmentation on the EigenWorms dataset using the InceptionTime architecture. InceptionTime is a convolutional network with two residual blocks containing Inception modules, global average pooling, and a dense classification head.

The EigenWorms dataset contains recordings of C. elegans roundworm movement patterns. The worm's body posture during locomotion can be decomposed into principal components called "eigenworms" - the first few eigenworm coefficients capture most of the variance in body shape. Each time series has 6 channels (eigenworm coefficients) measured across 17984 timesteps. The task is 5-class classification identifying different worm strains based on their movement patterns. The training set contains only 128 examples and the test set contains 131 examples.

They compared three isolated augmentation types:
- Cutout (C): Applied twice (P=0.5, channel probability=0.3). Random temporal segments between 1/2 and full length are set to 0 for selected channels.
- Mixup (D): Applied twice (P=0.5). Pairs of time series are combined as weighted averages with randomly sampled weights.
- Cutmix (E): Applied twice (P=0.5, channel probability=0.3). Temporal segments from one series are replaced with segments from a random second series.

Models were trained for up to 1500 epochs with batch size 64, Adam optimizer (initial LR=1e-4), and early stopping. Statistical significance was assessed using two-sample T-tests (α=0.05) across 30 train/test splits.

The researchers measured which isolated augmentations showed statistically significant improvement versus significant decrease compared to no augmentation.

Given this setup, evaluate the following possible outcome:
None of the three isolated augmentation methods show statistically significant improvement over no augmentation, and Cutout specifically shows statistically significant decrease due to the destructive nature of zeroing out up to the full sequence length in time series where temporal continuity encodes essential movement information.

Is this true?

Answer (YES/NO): NO